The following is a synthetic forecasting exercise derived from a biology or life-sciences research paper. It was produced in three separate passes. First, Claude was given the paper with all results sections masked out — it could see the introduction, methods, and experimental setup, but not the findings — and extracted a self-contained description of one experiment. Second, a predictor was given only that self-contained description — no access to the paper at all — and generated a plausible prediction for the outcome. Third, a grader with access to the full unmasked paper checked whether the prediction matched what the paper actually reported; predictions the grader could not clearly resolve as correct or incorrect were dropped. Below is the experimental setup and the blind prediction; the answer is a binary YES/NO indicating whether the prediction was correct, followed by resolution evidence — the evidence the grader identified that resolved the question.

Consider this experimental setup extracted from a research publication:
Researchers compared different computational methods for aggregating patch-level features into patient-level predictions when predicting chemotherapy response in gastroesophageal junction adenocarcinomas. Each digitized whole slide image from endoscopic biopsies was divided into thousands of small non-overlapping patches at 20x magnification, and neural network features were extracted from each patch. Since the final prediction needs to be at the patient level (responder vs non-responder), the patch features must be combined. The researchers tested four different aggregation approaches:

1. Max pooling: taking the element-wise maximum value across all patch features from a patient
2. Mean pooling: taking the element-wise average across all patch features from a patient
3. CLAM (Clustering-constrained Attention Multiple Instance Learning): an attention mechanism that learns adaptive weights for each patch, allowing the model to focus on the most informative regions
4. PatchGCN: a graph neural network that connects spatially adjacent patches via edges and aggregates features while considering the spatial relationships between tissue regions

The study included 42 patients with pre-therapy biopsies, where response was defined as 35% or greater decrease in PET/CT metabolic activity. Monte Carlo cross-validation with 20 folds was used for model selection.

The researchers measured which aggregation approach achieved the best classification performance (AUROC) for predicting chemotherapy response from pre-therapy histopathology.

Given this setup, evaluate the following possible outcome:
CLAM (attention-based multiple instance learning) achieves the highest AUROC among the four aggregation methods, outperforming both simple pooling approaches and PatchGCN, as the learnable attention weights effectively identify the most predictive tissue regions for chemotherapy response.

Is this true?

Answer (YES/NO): YES